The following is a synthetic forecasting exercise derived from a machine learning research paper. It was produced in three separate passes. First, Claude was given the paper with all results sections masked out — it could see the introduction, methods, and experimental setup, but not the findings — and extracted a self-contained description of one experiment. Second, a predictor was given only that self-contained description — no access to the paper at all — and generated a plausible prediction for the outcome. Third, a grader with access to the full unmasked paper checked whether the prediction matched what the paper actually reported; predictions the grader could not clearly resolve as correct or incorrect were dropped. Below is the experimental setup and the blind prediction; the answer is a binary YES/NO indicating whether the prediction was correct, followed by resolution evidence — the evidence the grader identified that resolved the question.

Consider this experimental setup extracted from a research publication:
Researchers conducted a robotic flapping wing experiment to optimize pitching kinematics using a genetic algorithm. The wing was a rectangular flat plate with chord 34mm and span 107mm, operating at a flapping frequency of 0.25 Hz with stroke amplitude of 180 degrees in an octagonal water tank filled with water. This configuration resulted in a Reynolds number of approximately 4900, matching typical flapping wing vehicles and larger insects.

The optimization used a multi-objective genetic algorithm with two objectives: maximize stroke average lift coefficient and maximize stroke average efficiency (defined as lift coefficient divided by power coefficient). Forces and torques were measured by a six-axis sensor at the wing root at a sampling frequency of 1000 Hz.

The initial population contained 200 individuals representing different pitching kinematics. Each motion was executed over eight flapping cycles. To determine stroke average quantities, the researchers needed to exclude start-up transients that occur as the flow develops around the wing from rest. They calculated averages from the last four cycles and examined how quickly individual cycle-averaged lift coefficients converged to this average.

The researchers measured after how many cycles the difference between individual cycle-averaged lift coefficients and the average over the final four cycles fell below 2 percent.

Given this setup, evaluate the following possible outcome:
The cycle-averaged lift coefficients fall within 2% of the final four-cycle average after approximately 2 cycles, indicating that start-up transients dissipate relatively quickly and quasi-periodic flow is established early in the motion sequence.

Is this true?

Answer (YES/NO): NO